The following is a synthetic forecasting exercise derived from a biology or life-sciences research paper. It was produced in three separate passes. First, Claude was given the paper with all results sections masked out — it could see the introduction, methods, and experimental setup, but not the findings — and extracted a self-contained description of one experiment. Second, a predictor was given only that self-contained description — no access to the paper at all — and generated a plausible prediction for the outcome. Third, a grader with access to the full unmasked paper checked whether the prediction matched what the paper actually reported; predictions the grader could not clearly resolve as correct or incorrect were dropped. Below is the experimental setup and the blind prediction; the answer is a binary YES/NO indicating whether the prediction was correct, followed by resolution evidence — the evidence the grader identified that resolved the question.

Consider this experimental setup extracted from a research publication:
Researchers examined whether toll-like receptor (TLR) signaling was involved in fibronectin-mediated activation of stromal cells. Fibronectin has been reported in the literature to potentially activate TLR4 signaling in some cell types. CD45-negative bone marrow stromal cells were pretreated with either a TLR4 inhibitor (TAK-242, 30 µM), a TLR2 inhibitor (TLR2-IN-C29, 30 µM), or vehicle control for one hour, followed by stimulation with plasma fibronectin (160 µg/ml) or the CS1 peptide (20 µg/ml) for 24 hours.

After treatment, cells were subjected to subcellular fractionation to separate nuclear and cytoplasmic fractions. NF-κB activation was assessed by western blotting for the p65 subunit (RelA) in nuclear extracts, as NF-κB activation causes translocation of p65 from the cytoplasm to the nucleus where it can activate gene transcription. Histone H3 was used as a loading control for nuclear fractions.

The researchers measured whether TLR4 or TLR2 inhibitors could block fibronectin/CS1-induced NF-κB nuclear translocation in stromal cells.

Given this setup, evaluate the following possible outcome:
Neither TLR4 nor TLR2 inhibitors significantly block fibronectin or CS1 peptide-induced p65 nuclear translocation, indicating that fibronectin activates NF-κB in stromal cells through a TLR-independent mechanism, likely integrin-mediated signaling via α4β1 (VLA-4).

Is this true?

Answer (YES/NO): NO